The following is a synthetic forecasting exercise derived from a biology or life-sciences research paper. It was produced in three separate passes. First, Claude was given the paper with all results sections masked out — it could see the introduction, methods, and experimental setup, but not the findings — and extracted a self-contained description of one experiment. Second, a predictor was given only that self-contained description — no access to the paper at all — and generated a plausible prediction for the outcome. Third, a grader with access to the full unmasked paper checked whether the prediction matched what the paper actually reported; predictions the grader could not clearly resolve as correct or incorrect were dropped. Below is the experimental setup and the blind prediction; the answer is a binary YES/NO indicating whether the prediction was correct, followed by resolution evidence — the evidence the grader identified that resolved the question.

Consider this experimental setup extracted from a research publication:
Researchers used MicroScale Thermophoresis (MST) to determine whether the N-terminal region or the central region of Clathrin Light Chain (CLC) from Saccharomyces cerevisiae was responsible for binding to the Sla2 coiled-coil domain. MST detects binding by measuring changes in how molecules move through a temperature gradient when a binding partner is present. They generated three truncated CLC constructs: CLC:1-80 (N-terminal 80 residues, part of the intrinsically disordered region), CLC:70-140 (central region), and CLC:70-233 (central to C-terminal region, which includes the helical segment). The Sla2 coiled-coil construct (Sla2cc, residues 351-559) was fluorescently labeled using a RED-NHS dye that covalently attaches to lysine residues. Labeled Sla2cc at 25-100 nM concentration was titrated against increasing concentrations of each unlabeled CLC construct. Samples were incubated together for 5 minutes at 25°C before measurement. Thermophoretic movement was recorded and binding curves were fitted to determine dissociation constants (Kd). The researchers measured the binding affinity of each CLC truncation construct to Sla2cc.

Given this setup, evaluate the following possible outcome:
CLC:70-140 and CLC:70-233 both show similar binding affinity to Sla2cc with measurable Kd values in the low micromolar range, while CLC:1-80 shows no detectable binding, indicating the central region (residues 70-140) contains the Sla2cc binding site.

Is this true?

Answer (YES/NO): NO